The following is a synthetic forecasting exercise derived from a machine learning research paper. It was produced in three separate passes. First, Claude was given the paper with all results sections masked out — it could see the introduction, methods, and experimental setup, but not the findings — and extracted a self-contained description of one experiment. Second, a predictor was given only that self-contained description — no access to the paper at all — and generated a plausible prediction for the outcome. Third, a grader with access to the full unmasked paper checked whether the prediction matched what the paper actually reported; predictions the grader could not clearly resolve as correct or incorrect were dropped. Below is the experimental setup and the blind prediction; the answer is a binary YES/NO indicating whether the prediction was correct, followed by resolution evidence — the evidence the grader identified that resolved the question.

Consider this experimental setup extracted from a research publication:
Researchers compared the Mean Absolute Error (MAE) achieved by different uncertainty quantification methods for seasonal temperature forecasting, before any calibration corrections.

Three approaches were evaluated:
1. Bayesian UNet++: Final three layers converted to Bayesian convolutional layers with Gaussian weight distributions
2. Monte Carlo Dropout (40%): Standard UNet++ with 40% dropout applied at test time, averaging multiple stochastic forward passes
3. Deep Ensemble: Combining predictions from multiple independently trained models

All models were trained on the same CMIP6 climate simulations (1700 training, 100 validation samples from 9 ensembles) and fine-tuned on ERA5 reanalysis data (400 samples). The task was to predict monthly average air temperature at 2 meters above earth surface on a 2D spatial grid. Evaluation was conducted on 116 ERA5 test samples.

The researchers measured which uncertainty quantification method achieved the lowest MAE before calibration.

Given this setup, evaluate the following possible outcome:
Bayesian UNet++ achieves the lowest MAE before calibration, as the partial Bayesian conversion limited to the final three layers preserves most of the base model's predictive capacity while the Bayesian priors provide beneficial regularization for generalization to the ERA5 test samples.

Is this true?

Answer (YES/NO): NO